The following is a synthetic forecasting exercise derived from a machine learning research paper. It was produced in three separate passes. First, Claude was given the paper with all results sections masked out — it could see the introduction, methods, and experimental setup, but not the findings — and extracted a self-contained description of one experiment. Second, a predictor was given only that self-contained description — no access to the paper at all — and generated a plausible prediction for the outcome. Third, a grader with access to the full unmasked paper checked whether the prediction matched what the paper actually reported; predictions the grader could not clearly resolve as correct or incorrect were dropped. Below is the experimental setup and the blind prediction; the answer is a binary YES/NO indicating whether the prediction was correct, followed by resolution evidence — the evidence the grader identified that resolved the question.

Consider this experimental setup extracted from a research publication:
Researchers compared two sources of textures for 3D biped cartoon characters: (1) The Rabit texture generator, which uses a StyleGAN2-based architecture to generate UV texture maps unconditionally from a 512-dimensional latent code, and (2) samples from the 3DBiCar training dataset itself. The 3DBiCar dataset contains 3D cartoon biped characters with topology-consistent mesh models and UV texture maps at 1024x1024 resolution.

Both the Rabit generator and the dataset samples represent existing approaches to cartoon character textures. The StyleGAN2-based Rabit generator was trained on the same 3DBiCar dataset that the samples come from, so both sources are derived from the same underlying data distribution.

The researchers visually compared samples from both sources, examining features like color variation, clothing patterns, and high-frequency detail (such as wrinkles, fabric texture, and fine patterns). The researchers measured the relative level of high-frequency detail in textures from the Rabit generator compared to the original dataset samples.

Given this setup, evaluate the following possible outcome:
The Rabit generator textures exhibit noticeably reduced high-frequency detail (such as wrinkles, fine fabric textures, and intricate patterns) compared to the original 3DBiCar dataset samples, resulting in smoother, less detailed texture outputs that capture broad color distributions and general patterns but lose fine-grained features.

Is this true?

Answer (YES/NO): YES